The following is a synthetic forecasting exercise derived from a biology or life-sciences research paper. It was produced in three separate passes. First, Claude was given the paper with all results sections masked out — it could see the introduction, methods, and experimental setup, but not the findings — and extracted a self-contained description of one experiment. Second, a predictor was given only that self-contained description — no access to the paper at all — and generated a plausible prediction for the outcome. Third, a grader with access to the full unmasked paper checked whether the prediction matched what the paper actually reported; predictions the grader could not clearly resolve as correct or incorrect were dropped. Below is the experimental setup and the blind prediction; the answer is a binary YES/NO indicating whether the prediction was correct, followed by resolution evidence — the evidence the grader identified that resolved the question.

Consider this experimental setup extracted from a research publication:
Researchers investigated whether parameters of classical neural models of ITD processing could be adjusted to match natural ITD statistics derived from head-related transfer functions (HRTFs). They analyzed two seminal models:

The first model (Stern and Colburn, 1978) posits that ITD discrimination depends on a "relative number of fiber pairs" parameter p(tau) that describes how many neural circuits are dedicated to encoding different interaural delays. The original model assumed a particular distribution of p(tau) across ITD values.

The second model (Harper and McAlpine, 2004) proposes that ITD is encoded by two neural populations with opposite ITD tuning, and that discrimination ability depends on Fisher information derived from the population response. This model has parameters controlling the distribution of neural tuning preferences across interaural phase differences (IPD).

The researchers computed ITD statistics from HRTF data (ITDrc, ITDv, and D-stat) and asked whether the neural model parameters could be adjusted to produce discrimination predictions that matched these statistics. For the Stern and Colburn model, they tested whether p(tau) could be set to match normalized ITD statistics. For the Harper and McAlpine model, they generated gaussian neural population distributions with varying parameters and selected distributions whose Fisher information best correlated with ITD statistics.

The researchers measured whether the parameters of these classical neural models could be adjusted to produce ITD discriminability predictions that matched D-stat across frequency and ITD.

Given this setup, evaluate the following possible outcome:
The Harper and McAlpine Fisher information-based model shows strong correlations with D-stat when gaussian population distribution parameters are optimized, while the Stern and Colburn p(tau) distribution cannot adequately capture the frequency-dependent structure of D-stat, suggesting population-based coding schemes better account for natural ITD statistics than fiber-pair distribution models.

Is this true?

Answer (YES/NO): NO